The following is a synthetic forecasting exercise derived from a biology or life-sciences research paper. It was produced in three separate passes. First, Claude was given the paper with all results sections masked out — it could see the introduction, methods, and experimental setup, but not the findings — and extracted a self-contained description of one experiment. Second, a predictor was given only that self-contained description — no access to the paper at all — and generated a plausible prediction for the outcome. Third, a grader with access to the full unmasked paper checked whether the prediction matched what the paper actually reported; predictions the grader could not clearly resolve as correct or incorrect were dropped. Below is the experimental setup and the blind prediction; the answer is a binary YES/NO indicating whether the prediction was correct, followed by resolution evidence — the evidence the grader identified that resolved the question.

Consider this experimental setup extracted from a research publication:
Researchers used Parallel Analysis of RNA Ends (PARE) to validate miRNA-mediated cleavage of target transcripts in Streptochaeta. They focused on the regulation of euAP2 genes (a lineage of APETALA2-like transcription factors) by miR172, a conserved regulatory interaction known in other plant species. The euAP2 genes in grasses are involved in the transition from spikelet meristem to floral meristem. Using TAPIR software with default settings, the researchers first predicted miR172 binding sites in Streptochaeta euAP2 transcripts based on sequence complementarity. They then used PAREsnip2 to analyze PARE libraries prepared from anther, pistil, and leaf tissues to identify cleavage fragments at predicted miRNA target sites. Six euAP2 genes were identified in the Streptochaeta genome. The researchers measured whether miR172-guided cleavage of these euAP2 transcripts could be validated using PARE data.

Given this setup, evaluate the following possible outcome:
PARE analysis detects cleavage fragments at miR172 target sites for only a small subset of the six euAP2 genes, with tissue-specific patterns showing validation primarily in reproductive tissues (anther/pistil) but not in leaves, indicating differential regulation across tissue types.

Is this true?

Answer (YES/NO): NO